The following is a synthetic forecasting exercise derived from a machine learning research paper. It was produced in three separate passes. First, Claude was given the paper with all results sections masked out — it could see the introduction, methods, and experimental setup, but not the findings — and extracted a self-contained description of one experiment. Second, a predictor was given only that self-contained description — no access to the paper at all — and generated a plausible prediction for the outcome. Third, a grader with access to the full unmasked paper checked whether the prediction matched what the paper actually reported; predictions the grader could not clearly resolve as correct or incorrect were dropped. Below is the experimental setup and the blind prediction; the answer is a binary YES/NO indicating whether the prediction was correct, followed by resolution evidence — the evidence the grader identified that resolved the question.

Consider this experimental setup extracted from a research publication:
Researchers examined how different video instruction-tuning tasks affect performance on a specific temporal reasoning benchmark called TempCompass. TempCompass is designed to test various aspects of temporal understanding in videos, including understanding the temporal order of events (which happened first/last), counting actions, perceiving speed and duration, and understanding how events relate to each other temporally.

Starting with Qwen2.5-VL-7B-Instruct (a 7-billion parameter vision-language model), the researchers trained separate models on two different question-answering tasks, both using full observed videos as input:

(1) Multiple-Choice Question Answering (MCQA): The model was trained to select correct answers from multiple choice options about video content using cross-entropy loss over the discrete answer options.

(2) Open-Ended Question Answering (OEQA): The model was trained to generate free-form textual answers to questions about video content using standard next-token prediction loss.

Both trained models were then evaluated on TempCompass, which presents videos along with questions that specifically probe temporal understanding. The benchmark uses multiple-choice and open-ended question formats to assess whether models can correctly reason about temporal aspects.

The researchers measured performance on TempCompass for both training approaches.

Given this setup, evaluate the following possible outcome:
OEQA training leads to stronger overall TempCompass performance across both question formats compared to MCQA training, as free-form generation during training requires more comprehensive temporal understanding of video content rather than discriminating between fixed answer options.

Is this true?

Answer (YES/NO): YES